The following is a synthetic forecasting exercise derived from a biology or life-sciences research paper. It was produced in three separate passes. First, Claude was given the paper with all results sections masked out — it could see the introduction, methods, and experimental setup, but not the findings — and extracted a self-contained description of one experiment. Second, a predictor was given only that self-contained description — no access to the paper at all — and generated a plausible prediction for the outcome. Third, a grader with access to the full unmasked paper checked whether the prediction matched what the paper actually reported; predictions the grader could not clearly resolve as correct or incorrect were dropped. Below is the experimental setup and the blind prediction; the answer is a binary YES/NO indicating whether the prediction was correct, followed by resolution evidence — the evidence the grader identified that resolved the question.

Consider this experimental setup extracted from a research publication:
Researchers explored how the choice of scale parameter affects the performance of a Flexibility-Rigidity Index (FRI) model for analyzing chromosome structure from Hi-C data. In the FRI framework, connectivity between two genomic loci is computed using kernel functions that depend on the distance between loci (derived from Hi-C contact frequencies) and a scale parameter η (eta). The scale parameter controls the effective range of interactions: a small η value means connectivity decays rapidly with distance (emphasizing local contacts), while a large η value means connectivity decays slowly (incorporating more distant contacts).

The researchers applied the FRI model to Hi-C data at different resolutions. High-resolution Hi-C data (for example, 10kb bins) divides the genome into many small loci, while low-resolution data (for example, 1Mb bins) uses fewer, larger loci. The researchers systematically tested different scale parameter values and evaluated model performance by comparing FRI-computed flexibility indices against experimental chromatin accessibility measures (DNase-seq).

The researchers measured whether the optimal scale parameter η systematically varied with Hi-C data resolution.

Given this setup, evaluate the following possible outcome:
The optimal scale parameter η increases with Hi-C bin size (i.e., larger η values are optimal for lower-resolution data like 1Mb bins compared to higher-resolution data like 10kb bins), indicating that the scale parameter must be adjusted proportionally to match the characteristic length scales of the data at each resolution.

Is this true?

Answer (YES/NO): NO